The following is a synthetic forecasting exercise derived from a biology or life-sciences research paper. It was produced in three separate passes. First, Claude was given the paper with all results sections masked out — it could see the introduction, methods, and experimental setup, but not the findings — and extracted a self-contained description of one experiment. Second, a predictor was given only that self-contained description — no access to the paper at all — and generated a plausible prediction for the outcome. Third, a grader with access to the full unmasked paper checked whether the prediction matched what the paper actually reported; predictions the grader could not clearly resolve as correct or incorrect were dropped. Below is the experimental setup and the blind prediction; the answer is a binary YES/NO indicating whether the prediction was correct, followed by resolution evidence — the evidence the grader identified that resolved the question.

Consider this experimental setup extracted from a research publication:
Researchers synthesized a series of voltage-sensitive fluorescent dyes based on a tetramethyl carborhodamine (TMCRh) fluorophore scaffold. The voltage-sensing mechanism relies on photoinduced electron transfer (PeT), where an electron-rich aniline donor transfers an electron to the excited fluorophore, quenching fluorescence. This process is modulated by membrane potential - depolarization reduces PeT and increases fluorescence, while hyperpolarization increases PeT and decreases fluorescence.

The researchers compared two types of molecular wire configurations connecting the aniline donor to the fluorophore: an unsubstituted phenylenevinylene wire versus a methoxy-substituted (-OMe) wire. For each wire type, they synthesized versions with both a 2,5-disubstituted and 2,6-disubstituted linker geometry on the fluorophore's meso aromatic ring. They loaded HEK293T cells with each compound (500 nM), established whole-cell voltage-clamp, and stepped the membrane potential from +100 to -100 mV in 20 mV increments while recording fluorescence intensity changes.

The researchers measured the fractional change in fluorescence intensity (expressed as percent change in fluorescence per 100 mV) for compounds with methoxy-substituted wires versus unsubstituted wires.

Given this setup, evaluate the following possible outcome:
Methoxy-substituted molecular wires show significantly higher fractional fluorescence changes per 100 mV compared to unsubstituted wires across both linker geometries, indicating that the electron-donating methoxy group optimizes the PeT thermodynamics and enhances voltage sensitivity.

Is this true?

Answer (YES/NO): YES